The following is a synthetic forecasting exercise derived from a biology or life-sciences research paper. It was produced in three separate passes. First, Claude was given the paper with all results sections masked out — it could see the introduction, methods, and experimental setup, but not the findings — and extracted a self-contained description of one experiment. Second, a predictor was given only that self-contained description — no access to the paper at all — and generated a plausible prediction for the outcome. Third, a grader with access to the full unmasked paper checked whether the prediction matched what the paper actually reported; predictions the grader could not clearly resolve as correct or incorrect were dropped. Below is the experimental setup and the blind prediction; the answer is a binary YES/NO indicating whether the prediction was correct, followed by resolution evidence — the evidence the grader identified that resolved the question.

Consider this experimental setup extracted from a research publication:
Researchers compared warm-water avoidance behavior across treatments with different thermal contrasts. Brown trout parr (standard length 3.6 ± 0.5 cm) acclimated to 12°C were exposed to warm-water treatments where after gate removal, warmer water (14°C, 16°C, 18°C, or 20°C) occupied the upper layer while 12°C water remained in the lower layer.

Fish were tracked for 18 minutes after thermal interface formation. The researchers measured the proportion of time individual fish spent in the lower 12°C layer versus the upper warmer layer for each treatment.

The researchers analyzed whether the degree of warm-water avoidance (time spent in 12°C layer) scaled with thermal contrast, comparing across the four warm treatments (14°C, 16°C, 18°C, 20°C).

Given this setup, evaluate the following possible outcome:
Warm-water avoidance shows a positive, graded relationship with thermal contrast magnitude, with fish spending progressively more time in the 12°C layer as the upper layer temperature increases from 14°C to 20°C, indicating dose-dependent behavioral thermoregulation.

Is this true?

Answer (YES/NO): NO